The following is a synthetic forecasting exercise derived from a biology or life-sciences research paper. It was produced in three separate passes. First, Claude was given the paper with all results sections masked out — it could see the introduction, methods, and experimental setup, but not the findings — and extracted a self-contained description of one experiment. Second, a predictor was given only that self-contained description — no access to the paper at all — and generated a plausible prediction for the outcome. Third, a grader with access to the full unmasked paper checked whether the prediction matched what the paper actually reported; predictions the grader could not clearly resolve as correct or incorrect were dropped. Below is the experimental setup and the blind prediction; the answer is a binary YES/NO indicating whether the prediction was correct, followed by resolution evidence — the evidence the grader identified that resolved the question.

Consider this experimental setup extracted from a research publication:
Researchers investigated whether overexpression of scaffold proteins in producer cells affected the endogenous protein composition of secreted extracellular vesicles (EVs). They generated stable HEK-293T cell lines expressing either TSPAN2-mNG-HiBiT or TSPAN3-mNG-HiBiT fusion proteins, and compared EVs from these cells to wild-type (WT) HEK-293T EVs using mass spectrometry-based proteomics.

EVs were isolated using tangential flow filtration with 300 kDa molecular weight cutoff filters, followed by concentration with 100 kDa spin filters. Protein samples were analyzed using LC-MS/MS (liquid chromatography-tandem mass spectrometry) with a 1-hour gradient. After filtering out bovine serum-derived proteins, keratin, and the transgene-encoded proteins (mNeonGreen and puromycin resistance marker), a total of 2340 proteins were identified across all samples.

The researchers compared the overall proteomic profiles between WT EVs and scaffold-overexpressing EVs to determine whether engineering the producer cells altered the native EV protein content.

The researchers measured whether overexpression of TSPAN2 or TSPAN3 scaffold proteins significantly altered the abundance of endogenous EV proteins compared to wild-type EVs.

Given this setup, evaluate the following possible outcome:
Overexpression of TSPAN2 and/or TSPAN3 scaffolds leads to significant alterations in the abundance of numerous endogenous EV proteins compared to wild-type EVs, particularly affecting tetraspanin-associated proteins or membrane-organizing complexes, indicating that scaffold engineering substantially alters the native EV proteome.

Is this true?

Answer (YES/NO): YES